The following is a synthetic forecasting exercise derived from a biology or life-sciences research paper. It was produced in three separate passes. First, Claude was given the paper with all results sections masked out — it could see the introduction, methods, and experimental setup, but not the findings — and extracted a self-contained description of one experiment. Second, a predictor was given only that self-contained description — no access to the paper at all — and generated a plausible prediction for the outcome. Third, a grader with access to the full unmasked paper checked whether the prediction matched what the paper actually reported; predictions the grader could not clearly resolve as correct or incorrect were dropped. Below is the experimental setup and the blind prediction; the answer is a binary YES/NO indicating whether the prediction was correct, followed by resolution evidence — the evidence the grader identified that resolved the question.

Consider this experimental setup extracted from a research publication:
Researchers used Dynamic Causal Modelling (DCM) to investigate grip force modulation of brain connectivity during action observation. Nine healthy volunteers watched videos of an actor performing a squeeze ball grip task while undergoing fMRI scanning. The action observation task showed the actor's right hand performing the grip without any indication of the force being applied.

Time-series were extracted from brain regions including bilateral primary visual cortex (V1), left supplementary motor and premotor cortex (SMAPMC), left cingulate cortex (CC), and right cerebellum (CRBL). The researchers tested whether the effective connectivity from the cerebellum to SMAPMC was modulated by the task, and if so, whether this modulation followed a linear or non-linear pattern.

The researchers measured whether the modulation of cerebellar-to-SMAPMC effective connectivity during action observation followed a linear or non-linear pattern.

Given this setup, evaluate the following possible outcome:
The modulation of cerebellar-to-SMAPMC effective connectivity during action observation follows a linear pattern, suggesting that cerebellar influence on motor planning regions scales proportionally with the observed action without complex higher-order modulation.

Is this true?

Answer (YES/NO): YES